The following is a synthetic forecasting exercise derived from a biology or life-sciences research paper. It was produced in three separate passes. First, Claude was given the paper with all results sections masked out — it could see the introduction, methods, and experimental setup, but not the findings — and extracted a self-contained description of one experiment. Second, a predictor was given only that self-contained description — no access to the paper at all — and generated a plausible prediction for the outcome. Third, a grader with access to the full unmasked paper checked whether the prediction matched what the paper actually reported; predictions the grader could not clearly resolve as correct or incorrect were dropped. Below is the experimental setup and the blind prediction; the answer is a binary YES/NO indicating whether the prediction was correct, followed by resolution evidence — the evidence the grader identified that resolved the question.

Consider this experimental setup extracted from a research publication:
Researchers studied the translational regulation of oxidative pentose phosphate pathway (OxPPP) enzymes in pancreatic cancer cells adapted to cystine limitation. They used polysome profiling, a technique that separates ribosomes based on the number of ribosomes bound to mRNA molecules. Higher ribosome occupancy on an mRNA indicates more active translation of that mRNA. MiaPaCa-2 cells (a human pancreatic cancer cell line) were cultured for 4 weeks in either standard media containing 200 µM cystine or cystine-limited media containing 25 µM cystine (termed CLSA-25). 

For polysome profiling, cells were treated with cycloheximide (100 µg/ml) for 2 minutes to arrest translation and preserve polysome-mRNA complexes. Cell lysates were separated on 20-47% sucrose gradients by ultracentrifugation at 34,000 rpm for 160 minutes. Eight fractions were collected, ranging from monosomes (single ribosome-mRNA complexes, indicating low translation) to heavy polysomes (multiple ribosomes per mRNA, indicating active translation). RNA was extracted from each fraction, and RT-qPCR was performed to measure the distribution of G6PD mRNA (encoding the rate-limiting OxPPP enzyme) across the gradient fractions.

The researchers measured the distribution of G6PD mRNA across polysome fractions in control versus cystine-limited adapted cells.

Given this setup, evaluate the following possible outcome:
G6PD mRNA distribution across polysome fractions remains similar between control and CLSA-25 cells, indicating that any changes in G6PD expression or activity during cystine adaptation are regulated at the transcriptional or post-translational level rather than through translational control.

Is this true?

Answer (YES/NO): NO